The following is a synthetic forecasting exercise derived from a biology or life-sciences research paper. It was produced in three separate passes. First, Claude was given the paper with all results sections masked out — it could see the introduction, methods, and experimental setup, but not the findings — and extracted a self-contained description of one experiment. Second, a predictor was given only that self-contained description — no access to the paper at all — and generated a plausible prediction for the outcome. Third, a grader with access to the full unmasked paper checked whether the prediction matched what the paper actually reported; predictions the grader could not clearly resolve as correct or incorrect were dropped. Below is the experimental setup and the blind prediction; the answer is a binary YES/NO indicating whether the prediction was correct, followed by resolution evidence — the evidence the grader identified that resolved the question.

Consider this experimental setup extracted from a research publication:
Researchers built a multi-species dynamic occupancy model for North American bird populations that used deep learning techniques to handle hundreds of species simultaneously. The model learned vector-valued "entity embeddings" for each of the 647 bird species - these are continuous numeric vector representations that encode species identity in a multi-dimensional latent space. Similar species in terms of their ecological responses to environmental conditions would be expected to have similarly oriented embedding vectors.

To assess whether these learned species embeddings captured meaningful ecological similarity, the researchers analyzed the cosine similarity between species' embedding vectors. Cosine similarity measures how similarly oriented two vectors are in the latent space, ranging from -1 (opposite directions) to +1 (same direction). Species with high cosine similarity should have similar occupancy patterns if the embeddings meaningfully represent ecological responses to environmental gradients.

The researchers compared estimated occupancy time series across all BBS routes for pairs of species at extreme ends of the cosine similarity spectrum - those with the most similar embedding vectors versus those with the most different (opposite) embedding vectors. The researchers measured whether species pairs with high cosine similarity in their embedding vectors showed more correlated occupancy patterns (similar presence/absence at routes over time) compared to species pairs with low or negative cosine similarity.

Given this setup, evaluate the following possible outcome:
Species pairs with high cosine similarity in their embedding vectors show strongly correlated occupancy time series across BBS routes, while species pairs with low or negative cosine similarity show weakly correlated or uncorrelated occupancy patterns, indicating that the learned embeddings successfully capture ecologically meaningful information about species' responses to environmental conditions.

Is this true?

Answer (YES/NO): YES